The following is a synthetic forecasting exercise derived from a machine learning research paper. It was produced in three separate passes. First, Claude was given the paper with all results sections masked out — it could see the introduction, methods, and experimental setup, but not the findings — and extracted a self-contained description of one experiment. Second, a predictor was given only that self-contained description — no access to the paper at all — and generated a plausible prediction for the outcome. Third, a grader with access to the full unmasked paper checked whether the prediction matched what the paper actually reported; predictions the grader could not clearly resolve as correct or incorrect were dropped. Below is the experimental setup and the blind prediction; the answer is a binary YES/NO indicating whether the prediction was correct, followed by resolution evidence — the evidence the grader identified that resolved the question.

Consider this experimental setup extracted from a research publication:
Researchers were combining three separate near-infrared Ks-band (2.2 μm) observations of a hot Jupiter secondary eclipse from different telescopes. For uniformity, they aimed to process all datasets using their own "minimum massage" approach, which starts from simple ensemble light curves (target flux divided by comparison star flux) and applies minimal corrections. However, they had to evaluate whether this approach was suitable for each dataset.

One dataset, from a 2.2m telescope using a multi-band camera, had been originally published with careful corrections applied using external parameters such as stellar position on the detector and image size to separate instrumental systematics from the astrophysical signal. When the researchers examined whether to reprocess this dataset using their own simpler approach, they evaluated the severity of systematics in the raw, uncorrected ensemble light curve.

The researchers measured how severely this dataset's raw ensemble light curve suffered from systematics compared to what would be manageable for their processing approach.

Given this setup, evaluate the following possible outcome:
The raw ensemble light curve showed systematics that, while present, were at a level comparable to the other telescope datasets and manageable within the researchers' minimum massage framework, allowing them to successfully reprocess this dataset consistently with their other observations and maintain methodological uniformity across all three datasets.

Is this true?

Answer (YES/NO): NO